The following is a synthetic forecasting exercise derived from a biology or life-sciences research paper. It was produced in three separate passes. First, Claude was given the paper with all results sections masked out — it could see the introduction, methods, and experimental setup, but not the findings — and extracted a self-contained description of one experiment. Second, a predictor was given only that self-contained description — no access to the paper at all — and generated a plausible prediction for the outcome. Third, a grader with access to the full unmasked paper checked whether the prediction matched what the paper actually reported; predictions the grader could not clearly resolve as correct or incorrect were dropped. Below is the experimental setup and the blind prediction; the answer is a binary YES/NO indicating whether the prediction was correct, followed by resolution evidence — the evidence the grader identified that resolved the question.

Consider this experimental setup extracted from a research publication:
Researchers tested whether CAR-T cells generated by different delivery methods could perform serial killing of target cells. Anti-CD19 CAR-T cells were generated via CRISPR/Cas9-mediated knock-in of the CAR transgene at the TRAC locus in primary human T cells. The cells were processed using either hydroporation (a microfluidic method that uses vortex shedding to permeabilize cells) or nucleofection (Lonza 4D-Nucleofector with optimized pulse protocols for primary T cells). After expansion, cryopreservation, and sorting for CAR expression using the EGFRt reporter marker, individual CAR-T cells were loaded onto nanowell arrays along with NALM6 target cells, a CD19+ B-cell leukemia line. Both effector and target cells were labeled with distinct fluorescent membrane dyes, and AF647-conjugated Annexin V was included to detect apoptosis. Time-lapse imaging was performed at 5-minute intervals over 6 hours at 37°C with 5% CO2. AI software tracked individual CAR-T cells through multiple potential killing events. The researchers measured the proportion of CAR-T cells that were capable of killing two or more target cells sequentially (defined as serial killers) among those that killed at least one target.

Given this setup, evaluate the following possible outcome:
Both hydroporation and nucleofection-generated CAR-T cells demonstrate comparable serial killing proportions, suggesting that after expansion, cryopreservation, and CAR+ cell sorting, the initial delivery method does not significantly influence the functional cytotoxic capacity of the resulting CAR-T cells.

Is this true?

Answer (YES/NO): YES